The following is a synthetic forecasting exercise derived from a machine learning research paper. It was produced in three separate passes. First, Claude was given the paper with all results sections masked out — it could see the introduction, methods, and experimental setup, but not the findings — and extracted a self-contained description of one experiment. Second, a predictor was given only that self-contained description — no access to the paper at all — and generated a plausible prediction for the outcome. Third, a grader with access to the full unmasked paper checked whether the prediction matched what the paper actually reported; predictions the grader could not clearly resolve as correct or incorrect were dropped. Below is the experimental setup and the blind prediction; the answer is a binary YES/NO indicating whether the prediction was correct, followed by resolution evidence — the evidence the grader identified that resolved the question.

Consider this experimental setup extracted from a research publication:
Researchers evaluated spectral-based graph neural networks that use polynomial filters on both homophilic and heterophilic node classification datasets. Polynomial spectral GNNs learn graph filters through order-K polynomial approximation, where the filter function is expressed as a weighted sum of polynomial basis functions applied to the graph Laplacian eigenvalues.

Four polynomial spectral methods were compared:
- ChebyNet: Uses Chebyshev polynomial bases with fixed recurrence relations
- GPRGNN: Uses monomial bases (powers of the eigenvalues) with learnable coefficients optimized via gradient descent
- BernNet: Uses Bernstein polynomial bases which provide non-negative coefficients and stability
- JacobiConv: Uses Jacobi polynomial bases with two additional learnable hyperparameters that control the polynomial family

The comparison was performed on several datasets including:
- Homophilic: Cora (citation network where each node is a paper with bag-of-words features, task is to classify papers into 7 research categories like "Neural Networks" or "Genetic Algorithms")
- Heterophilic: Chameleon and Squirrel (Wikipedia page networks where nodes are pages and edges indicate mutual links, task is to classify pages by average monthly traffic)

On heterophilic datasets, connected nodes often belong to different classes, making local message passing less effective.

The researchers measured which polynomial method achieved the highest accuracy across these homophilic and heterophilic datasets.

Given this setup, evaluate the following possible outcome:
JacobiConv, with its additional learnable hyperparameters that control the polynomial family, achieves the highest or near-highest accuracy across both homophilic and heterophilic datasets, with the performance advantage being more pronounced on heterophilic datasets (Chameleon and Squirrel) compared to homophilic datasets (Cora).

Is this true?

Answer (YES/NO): YES